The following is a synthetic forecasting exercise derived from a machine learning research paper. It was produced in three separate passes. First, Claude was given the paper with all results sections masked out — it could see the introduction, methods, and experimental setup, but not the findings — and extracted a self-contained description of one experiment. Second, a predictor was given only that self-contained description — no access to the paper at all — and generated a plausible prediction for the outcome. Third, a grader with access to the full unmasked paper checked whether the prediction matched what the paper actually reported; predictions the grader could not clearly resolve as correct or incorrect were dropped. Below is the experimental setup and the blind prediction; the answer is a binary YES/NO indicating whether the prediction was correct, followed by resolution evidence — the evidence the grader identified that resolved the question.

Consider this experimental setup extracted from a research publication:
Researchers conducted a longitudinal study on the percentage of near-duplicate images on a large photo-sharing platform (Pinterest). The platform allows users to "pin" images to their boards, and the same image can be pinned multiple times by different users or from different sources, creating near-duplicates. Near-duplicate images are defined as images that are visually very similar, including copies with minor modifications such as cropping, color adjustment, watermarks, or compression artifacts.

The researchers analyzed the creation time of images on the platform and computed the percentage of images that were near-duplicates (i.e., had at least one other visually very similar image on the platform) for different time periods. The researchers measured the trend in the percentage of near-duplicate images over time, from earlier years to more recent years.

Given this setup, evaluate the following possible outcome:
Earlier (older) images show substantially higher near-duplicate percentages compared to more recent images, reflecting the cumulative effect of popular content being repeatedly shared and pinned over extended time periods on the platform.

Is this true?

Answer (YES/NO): NO